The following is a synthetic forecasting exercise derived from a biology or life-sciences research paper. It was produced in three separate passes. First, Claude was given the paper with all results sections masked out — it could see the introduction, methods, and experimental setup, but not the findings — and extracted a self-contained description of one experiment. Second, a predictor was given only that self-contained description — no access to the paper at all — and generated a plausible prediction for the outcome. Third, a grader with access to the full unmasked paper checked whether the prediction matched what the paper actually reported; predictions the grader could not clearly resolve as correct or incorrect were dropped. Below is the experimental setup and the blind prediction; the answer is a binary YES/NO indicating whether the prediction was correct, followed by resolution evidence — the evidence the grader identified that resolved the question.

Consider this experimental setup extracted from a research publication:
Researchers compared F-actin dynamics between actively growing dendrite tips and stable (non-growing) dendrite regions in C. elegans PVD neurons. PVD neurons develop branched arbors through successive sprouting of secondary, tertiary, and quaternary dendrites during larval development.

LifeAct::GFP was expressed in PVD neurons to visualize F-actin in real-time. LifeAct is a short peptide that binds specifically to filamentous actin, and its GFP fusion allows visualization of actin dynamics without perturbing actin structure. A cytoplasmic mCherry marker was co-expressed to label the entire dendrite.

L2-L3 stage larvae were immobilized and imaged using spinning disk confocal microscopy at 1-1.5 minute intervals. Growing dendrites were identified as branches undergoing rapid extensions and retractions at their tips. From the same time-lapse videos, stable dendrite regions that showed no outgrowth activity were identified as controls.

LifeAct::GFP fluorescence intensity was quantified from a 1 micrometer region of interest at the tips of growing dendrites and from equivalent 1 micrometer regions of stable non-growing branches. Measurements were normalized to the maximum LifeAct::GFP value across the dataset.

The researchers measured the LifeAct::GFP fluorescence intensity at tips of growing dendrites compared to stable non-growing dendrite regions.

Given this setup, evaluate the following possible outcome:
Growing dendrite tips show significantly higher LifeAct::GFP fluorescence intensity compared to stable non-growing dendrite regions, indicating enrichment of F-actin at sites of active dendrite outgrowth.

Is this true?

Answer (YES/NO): YES